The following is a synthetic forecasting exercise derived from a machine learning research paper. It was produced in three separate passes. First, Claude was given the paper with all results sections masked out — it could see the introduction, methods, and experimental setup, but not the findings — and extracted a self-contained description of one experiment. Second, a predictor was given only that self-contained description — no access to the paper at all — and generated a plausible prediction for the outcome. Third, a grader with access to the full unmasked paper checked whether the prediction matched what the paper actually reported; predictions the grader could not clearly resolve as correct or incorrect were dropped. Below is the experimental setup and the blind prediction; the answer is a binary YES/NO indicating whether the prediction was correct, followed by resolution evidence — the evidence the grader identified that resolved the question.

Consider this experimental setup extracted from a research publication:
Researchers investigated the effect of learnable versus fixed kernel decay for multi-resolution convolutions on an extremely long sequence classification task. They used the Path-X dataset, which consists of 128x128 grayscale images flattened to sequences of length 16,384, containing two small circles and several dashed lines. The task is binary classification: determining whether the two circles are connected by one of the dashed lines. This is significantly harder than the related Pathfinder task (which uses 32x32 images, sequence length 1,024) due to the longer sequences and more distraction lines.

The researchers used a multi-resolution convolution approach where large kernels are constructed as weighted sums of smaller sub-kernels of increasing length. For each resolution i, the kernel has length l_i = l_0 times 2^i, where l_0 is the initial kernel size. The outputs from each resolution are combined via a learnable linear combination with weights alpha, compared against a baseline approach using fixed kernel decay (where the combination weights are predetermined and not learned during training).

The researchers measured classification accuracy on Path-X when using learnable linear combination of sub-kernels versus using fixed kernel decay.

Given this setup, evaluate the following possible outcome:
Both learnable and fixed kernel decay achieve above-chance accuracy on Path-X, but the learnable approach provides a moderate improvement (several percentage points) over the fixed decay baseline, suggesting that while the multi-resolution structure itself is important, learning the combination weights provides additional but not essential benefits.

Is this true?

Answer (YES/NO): NO